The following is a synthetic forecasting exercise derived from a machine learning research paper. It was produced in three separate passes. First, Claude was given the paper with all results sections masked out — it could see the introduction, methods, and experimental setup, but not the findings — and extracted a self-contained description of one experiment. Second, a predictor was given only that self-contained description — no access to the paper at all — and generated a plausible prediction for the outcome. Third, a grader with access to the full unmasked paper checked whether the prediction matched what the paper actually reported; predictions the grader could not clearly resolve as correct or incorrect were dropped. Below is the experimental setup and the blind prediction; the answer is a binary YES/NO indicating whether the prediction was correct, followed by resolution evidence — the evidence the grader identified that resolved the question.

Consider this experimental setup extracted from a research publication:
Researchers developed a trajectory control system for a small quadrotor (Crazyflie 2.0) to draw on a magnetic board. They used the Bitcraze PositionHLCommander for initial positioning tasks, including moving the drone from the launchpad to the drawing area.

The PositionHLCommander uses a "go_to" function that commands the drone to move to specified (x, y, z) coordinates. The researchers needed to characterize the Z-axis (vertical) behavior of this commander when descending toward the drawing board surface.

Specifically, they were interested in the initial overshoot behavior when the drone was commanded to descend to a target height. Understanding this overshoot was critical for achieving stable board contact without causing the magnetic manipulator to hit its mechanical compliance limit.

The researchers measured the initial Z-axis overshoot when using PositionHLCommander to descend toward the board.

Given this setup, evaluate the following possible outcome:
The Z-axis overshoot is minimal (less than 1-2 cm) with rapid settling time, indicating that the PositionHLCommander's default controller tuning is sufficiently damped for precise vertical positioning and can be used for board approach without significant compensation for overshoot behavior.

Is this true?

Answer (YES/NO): NO